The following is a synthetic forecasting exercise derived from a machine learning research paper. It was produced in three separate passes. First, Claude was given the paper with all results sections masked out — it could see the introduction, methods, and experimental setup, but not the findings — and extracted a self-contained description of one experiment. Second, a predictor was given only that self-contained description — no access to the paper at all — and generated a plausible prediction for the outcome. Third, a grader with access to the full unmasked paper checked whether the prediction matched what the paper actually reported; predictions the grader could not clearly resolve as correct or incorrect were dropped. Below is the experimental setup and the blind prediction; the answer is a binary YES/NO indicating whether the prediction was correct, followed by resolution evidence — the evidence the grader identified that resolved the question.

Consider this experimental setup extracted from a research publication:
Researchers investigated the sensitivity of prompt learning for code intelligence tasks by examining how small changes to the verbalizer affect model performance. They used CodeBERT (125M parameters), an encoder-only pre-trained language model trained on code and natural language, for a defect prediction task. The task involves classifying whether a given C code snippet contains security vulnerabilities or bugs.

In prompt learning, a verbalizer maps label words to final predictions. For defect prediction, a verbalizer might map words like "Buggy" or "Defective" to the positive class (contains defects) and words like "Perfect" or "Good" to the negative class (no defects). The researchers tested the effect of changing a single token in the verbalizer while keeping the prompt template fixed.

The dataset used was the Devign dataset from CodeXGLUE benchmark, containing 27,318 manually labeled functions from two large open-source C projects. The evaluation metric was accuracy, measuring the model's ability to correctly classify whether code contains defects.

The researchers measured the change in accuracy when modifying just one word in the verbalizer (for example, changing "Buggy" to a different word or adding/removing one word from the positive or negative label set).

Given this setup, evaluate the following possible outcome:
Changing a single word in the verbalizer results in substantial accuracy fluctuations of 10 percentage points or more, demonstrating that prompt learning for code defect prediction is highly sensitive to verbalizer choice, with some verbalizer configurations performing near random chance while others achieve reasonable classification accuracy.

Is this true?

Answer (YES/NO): NO